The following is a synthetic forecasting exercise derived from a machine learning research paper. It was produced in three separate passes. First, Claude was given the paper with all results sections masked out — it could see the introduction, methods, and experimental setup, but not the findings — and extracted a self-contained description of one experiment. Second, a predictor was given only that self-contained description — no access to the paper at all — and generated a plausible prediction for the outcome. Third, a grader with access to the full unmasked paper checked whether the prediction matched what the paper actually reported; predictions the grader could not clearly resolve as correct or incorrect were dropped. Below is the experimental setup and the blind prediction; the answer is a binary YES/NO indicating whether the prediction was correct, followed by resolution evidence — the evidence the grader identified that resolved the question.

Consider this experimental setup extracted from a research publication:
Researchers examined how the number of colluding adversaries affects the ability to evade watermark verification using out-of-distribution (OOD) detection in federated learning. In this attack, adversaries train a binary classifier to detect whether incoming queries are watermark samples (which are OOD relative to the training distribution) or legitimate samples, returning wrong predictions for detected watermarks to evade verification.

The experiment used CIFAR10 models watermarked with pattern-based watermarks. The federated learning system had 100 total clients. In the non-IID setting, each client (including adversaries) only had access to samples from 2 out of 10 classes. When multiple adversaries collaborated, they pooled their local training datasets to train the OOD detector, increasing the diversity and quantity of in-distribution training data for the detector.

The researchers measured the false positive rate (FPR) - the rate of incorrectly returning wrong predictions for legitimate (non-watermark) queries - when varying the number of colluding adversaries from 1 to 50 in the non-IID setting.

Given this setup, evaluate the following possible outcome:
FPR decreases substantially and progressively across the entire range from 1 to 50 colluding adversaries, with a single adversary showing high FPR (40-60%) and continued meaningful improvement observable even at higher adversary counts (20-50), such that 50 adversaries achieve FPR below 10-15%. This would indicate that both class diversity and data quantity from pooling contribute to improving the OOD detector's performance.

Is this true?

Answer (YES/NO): NO